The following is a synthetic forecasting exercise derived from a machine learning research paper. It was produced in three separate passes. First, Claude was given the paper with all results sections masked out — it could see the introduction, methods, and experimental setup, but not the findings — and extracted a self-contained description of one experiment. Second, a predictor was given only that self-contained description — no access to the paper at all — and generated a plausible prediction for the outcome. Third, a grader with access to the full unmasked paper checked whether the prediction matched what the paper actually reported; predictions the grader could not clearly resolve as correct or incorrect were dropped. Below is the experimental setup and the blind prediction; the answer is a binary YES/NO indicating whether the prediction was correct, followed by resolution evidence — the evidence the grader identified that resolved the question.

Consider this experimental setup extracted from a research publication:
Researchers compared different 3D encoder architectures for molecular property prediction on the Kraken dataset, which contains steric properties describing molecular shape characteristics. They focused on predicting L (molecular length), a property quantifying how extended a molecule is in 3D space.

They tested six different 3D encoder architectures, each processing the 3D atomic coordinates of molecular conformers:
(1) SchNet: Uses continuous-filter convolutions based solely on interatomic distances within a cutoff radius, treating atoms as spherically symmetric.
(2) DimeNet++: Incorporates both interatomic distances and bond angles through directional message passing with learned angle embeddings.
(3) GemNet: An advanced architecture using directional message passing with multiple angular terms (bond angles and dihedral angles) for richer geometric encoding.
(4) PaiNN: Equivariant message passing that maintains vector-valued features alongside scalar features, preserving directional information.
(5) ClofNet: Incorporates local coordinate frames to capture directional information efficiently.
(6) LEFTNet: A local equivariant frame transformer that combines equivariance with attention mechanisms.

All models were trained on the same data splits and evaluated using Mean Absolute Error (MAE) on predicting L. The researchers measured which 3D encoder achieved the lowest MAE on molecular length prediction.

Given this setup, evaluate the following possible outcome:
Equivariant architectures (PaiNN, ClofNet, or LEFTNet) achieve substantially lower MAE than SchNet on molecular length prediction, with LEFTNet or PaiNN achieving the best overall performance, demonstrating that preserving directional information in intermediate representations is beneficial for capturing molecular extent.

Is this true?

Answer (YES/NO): NO